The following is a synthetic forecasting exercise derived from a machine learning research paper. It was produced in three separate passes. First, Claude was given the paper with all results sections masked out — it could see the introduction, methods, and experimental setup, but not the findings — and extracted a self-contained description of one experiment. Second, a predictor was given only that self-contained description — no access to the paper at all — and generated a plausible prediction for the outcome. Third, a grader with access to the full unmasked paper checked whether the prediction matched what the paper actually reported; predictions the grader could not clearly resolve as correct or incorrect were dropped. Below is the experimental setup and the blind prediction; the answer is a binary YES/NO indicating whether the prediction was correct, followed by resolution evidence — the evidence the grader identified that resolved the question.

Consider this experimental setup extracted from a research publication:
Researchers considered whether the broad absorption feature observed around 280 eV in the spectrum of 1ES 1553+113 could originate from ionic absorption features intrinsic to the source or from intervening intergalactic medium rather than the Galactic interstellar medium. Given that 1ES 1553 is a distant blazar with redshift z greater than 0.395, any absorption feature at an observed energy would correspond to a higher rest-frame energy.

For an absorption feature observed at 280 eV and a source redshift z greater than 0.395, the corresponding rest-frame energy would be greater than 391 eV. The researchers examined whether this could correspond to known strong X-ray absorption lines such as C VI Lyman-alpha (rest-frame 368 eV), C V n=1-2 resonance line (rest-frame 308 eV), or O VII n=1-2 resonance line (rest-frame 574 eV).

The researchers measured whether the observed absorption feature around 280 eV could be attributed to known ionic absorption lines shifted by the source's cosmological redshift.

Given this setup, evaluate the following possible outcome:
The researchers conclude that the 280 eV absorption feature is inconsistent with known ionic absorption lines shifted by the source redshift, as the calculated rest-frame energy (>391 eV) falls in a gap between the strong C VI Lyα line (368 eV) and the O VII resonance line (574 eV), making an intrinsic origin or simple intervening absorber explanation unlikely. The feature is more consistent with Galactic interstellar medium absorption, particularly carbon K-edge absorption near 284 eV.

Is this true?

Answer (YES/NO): YES